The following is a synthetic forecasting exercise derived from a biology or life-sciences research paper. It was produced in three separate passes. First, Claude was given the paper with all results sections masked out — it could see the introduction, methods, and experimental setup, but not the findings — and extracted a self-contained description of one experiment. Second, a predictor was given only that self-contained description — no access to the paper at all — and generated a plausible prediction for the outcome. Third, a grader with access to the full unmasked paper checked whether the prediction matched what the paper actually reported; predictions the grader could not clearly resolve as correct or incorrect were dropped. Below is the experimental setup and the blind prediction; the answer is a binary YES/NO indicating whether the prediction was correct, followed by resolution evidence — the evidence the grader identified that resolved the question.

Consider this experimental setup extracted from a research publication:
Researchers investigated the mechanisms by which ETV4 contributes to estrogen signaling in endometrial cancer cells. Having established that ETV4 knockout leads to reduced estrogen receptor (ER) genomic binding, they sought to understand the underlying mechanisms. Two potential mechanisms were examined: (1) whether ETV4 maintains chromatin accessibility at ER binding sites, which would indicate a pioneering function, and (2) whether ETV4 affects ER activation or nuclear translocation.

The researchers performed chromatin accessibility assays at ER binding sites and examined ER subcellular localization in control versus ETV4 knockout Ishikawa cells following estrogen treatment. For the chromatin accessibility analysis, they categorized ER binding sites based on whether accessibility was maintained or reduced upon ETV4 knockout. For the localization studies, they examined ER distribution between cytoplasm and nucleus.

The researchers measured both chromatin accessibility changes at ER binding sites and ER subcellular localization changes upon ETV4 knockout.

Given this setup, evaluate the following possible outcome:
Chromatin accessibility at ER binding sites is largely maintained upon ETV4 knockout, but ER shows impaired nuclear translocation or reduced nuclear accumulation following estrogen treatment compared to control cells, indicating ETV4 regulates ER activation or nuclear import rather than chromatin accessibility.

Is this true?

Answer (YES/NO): YES